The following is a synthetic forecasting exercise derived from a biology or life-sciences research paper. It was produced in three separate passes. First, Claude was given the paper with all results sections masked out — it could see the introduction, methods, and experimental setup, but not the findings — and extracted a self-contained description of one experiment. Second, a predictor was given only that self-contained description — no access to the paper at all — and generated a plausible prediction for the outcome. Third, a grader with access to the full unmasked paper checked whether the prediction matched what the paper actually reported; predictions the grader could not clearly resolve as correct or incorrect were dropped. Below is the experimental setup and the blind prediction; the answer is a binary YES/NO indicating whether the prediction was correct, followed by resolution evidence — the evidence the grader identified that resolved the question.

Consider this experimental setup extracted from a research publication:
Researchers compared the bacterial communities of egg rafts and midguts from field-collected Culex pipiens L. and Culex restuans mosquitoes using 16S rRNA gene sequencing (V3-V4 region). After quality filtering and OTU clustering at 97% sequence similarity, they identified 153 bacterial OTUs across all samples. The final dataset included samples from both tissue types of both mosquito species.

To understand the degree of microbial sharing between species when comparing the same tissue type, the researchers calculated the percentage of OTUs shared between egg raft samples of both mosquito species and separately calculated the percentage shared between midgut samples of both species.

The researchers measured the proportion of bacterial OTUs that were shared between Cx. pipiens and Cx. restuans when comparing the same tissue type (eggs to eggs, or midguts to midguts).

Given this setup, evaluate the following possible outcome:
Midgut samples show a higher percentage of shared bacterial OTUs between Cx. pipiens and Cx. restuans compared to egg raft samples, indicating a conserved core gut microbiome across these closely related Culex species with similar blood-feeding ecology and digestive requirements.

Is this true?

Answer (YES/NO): NO